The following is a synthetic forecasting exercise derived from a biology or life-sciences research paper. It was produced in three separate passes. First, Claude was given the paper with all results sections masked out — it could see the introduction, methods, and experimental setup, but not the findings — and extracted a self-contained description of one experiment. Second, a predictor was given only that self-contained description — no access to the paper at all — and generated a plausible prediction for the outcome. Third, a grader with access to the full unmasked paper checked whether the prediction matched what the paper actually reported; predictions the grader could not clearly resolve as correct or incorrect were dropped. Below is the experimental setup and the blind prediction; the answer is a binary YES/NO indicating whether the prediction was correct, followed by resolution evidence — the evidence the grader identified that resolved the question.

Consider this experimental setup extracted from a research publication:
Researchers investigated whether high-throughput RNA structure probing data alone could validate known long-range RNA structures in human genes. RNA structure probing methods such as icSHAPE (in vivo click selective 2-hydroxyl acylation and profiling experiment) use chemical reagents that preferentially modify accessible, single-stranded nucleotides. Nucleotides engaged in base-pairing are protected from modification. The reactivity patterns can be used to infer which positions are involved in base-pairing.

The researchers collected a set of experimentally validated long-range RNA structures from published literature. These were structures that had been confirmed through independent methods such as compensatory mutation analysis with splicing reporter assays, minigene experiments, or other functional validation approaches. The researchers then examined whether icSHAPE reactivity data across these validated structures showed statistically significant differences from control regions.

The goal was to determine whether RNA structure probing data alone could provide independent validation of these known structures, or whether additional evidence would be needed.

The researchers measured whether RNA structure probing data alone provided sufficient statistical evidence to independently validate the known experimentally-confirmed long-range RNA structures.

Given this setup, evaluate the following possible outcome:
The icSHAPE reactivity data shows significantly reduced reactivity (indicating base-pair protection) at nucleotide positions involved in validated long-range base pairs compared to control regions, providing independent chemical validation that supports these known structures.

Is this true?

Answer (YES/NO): NO